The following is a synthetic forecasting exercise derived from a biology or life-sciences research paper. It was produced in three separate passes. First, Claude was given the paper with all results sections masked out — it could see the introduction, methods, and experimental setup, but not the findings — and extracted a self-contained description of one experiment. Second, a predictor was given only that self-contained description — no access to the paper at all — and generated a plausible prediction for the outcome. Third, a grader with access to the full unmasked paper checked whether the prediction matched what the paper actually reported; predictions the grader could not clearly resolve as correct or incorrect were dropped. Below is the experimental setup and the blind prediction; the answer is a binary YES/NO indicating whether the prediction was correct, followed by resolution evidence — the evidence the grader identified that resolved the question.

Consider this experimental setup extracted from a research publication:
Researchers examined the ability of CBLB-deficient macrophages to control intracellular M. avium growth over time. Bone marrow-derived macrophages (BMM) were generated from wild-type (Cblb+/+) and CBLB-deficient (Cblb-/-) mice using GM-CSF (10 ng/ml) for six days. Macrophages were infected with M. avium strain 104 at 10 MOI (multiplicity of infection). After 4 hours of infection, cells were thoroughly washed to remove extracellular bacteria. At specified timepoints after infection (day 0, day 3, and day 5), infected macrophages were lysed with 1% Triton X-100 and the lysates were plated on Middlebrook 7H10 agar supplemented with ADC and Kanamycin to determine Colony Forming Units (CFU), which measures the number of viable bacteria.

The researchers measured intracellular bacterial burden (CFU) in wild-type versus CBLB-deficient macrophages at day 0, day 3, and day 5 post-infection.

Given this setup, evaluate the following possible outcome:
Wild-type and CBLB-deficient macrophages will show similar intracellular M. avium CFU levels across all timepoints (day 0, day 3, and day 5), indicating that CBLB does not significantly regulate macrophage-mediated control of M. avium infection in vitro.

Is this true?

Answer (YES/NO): NO